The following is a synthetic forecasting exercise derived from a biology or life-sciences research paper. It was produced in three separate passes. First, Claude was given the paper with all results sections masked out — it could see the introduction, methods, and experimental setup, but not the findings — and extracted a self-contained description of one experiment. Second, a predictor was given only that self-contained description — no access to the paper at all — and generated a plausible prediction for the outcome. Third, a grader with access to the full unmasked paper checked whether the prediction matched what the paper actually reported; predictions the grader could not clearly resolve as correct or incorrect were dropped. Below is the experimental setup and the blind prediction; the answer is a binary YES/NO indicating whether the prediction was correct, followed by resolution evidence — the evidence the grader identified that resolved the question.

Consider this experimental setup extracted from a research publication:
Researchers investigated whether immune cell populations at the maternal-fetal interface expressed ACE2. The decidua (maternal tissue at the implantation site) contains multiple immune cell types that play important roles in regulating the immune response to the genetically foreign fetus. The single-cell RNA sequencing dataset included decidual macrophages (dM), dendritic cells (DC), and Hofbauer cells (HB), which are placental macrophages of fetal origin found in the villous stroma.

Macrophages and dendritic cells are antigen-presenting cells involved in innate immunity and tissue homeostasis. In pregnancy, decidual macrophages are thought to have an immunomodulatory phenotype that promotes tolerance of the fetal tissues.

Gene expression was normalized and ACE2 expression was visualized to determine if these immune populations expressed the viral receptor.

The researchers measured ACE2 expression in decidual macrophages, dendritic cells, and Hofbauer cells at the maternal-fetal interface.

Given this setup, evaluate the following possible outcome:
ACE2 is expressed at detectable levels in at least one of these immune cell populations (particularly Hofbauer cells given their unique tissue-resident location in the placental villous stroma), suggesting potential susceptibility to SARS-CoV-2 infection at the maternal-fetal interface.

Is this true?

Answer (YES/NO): NO